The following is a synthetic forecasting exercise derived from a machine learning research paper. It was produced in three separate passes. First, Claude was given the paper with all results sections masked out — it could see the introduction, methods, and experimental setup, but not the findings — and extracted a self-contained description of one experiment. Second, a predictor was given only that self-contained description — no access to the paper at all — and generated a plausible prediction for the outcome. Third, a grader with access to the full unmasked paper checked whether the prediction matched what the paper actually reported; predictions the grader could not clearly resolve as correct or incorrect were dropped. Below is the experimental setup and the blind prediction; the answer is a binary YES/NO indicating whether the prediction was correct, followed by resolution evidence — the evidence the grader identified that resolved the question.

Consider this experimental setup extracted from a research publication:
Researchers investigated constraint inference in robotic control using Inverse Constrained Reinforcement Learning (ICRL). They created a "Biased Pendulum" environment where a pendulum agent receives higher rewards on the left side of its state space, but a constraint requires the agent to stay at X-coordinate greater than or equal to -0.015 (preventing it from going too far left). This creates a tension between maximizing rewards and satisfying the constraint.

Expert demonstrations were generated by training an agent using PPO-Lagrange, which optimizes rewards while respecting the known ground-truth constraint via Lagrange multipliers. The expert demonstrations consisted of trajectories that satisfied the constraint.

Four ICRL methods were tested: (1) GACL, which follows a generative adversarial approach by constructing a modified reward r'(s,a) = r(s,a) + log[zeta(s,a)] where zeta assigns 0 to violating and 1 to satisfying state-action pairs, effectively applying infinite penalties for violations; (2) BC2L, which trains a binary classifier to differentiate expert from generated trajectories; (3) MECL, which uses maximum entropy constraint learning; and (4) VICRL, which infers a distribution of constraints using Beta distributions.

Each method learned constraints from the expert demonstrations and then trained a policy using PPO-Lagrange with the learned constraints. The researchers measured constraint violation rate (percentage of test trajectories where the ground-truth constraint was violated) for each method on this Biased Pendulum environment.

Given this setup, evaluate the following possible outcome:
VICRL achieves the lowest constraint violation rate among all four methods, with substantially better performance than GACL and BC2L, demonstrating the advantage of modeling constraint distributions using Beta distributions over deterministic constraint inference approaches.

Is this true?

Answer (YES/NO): YES